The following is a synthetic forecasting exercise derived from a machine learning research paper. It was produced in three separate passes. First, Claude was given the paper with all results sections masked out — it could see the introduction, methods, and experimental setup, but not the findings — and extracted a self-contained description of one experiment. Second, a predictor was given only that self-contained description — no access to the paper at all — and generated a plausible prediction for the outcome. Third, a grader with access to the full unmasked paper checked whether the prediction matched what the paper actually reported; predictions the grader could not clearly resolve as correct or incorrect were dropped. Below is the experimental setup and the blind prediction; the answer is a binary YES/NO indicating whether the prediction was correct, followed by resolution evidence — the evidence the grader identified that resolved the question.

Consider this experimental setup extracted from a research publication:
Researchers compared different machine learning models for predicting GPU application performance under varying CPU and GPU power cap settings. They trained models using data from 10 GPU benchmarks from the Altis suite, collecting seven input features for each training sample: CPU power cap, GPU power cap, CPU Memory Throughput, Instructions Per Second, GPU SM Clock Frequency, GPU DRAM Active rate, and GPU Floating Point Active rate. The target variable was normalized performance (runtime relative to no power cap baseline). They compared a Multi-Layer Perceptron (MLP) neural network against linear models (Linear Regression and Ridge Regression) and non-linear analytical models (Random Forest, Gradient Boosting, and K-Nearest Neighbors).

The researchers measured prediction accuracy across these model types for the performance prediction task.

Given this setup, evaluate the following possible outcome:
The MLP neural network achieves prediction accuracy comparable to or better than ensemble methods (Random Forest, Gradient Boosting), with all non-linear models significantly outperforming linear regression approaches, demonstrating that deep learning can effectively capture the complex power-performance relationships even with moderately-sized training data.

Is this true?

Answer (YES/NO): NO